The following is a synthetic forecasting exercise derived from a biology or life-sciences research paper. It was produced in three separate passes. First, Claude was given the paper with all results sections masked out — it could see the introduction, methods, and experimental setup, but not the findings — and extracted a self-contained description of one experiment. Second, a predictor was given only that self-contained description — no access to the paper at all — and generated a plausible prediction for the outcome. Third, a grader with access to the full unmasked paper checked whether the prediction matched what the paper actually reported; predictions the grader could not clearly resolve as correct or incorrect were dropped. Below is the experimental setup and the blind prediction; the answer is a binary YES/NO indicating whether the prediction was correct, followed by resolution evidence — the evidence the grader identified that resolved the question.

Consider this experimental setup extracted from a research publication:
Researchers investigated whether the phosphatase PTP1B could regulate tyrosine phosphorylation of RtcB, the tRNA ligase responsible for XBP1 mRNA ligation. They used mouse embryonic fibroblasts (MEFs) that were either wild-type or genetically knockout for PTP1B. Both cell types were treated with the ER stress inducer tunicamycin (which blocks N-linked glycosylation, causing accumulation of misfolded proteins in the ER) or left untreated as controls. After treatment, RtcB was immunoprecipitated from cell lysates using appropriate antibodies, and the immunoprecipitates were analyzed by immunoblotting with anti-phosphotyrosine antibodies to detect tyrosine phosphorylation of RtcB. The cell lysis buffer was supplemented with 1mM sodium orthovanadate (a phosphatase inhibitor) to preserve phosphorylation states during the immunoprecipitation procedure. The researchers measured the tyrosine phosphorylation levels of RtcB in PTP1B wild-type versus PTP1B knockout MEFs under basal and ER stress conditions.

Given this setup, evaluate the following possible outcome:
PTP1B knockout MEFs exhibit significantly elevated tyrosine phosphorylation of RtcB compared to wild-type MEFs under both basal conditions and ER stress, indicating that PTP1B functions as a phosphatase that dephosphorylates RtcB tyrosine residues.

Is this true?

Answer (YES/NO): NO